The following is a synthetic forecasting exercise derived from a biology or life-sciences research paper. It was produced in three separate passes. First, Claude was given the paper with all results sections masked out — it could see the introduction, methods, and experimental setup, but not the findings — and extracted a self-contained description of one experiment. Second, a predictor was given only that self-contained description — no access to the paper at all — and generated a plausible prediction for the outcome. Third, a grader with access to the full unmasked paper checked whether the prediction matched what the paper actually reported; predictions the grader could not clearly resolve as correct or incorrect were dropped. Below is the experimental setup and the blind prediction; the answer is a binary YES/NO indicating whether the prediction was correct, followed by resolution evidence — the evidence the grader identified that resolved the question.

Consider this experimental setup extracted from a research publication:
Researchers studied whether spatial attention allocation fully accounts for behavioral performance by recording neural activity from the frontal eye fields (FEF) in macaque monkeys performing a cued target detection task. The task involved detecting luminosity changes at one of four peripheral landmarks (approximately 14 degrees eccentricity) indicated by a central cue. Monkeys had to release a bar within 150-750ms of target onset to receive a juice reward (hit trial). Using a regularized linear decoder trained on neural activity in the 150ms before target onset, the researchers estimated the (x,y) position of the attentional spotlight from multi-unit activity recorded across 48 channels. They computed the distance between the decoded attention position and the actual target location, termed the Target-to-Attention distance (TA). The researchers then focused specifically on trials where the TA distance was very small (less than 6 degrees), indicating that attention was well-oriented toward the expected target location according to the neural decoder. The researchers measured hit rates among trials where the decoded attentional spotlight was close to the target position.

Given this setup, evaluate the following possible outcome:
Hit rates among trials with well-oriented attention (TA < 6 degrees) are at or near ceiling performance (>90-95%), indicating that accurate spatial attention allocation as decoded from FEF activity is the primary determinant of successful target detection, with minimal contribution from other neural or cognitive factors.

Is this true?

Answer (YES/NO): NO